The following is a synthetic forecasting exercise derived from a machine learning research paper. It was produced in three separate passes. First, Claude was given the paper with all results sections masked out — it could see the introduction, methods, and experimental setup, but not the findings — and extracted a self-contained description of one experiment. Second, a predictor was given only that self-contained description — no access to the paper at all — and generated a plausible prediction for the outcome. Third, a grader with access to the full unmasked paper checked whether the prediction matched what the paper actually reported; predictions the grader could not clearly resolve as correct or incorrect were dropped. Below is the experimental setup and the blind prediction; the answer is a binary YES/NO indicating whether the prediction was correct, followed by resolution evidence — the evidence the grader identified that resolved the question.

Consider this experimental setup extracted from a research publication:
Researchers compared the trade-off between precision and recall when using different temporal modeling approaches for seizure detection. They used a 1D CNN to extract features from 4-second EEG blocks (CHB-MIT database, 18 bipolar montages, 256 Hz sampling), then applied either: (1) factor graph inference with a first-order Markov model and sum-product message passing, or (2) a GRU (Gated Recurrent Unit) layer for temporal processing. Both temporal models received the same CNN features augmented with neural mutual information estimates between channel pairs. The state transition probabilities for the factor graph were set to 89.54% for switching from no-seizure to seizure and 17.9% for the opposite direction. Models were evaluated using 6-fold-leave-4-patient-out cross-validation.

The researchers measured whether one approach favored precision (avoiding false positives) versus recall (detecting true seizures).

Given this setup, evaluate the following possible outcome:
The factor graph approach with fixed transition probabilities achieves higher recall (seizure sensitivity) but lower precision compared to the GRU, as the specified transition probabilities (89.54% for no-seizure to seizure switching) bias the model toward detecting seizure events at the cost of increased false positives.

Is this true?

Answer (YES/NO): YES